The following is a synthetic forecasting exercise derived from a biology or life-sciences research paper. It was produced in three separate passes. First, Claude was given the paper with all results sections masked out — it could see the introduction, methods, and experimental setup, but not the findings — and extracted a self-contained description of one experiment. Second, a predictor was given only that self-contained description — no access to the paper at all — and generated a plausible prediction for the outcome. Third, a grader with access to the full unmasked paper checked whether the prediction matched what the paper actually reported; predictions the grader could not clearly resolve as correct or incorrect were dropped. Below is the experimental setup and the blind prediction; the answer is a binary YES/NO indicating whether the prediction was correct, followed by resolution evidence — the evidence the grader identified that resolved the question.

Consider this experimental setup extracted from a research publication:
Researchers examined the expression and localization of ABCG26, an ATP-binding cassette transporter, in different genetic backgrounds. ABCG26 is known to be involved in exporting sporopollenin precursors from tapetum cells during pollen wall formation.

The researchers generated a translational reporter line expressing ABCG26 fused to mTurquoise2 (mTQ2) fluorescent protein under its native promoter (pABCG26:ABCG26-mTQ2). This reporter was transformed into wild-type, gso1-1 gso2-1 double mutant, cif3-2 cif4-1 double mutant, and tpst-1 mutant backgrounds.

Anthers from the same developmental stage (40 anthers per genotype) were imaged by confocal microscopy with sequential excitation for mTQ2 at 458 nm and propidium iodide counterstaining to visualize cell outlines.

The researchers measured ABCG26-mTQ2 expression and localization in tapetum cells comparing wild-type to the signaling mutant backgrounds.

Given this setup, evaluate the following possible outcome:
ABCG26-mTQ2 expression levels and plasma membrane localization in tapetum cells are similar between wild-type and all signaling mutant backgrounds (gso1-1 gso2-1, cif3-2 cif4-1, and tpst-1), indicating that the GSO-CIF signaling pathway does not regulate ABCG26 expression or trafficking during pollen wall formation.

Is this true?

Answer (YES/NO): NO